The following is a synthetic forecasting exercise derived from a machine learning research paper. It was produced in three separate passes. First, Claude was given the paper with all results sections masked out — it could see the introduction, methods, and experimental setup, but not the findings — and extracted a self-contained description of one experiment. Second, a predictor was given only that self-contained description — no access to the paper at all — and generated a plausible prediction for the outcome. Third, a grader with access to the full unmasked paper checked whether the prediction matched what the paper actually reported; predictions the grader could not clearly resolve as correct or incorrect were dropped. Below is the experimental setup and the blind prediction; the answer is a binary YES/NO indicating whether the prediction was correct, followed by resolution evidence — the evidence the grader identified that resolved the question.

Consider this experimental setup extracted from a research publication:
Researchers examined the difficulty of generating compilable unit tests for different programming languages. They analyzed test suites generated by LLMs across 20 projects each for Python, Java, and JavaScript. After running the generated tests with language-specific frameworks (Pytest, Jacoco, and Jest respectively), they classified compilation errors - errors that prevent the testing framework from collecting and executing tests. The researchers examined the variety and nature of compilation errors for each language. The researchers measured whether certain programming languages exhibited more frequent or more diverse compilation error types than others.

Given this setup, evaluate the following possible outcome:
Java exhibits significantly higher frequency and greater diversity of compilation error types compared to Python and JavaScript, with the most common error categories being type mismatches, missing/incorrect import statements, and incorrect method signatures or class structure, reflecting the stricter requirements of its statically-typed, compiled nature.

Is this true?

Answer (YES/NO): YES